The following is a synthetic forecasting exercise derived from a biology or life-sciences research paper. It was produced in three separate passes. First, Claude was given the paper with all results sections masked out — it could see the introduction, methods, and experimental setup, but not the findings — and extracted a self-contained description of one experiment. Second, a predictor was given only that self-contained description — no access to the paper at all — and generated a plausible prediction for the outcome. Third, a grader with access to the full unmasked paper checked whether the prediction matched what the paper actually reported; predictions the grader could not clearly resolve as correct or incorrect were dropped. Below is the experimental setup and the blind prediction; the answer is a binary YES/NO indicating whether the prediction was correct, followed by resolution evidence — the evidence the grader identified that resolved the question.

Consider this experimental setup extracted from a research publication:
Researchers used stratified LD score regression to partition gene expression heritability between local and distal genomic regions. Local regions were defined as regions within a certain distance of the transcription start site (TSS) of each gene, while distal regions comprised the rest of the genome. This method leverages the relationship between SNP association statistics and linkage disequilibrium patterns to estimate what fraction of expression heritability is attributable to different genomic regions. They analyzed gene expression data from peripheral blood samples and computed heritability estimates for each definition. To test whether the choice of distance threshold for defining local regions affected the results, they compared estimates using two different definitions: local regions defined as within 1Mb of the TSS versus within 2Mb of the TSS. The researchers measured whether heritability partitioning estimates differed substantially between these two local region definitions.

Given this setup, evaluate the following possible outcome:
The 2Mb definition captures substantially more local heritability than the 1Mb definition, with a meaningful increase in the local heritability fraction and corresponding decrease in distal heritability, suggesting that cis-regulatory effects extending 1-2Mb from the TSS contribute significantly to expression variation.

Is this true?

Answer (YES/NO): NO